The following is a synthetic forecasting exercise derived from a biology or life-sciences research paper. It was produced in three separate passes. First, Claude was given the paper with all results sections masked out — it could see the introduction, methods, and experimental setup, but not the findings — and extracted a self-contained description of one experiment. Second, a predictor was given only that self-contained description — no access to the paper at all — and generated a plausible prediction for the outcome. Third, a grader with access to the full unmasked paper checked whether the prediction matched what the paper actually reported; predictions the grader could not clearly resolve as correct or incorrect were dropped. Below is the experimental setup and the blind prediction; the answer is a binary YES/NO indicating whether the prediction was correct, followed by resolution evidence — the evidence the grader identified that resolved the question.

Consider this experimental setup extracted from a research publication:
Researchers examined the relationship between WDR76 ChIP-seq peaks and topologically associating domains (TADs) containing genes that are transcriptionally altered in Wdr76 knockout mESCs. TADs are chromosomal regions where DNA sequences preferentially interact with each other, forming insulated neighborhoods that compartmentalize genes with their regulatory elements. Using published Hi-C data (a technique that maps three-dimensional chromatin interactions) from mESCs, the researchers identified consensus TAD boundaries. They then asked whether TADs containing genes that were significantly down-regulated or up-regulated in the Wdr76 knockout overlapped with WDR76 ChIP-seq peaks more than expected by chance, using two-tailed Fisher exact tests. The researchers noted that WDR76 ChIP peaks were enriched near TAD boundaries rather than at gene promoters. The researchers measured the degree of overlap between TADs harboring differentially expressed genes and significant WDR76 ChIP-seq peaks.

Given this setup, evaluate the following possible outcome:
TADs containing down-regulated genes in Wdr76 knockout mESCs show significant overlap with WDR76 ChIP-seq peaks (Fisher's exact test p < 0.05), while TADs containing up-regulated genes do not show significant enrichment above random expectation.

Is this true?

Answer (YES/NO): NO